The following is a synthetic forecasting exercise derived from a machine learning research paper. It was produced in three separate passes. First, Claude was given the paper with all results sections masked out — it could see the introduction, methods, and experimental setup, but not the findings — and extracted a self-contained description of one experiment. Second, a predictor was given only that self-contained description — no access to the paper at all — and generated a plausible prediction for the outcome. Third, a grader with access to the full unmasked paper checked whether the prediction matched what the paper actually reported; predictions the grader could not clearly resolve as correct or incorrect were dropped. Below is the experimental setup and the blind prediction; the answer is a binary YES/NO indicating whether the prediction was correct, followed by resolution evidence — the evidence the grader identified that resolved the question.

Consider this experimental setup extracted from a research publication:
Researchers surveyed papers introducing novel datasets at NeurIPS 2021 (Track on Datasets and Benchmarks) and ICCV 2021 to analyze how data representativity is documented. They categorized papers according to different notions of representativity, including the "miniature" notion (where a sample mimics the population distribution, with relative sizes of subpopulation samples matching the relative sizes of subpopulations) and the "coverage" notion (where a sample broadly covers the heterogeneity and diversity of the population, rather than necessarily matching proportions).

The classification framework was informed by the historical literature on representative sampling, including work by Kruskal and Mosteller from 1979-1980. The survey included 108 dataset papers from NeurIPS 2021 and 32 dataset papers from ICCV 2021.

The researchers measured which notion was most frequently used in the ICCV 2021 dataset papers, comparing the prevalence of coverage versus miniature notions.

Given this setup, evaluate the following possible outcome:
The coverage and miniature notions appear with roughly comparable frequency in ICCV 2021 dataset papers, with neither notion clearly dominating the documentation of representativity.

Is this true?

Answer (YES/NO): NO